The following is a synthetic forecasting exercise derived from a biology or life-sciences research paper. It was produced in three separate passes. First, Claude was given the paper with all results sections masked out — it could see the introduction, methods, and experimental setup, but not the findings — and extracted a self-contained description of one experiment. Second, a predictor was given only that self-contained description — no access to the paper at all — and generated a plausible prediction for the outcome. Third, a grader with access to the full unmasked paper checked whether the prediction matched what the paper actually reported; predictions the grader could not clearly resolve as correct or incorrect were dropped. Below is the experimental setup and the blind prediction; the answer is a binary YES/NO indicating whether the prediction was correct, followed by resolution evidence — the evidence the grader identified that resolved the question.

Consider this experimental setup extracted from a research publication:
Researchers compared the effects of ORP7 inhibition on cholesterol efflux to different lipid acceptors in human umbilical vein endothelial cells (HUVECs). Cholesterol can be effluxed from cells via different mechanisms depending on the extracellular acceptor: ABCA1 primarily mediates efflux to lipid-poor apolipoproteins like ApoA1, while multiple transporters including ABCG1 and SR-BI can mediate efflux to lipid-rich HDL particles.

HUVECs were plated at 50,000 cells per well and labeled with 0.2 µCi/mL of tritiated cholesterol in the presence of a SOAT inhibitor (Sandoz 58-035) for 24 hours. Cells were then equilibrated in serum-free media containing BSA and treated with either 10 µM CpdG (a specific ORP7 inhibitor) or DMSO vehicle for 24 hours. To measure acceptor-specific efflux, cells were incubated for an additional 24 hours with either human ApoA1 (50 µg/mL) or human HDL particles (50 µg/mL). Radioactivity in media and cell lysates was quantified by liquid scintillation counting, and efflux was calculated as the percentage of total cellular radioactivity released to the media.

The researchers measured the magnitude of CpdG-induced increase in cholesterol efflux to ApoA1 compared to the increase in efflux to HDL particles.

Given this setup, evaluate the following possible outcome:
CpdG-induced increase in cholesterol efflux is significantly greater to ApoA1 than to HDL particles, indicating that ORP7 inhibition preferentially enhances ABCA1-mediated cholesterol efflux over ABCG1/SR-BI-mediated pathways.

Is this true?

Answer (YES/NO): NO